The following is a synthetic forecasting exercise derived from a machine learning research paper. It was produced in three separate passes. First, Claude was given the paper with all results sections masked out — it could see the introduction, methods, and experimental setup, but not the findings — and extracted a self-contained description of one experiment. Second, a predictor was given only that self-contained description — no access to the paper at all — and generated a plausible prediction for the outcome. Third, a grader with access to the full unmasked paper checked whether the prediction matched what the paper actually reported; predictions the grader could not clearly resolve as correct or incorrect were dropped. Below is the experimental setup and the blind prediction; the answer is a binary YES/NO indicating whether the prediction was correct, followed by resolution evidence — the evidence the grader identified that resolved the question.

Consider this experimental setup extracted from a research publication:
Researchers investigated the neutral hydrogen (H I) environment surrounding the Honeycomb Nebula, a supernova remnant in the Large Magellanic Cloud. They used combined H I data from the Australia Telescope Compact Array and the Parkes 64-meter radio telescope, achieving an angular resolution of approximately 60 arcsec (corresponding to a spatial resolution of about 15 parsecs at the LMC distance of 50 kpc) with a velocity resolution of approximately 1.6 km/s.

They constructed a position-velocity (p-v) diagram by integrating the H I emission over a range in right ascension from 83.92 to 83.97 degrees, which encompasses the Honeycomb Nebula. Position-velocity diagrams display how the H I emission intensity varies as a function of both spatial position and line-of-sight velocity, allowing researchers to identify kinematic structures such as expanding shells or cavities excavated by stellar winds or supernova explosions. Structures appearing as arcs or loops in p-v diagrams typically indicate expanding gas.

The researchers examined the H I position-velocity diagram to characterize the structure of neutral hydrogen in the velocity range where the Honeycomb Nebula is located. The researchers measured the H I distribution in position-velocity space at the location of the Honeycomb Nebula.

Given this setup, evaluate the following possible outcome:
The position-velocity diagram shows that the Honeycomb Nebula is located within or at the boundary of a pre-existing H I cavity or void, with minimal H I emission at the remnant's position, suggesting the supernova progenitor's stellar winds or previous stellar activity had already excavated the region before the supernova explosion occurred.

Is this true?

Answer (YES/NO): YES